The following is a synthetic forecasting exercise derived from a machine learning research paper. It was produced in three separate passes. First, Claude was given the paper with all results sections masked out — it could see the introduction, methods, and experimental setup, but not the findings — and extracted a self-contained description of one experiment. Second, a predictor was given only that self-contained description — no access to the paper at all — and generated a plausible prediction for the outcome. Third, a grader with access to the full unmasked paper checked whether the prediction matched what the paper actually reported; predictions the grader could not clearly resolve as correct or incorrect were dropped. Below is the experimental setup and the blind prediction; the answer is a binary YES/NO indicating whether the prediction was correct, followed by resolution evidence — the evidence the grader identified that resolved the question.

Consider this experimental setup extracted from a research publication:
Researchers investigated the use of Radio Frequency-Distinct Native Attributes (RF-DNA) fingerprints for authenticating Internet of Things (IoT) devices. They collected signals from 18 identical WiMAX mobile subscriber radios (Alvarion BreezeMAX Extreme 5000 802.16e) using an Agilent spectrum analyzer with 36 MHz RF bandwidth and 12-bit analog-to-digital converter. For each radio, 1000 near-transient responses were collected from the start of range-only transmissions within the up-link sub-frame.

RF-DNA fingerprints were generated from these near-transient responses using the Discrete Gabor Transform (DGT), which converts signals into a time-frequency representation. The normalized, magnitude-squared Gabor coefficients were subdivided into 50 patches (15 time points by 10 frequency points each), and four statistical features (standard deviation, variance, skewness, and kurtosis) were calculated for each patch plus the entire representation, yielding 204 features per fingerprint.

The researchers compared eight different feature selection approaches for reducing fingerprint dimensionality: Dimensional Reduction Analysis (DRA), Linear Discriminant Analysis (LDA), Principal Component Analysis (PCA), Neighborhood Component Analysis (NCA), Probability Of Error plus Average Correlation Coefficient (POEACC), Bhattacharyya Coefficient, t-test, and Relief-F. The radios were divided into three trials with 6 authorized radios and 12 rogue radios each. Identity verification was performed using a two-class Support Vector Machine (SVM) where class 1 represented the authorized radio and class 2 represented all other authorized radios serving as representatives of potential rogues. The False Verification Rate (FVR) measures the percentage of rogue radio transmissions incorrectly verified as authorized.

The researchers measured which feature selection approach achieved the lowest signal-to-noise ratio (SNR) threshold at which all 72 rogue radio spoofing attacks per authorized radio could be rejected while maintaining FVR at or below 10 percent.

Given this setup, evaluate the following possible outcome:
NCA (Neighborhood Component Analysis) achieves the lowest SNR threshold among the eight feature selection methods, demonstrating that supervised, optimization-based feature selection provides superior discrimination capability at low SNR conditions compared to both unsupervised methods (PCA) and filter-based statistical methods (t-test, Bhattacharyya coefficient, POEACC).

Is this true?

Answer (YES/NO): NO